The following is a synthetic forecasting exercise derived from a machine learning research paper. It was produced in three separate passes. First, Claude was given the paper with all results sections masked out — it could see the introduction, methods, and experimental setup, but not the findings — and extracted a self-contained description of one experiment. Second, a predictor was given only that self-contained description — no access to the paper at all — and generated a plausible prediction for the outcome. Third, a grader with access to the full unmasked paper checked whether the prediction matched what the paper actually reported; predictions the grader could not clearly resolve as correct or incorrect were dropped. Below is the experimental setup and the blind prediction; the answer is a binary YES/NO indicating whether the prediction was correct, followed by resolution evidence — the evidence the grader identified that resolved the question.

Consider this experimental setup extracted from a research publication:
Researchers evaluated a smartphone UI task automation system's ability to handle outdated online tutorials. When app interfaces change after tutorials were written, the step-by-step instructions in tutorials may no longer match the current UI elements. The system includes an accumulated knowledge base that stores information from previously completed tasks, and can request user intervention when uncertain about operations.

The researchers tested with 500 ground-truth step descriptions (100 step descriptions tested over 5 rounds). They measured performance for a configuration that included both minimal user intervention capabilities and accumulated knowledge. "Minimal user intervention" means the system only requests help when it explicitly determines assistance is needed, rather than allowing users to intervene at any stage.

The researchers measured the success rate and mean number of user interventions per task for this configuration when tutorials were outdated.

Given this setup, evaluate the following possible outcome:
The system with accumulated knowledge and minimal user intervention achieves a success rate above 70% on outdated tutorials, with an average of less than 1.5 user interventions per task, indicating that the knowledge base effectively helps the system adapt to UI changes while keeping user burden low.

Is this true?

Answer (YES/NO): YES